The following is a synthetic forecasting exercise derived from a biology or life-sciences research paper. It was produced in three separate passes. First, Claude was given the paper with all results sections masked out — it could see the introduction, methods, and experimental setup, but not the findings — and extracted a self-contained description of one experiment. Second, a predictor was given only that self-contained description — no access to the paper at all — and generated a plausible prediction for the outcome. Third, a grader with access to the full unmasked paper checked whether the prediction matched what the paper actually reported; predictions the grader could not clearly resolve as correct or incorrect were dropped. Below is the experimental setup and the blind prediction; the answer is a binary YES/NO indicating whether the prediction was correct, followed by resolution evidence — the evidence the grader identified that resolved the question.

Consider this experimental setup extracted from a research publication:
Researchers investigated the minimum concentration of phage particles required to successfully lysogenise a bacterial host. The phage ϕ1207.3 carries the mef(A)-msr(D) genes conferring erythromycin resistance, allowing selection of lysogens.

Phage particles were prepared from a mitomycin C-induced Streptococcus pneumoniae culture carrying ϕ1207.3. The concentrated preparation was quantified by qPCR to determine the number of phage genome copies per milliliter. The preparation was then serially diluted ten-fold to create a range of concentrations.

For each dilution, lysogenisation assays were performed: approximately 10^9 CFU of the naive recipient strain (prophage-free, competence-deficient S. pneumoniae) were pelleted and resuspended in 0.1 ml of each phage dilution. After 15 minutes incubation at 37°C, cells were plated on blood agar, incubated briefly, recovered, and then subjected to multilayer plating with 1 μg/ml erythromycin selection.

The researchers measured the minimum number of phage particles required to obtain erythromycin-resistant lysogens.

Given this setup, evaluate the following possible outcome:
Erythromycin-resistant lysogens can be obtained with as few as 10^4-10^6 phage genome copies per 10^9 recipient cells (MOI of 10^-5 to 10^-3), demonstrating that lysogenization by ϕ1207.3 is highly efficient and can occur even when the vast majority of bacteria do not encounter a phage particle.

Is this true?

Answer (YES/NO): NO